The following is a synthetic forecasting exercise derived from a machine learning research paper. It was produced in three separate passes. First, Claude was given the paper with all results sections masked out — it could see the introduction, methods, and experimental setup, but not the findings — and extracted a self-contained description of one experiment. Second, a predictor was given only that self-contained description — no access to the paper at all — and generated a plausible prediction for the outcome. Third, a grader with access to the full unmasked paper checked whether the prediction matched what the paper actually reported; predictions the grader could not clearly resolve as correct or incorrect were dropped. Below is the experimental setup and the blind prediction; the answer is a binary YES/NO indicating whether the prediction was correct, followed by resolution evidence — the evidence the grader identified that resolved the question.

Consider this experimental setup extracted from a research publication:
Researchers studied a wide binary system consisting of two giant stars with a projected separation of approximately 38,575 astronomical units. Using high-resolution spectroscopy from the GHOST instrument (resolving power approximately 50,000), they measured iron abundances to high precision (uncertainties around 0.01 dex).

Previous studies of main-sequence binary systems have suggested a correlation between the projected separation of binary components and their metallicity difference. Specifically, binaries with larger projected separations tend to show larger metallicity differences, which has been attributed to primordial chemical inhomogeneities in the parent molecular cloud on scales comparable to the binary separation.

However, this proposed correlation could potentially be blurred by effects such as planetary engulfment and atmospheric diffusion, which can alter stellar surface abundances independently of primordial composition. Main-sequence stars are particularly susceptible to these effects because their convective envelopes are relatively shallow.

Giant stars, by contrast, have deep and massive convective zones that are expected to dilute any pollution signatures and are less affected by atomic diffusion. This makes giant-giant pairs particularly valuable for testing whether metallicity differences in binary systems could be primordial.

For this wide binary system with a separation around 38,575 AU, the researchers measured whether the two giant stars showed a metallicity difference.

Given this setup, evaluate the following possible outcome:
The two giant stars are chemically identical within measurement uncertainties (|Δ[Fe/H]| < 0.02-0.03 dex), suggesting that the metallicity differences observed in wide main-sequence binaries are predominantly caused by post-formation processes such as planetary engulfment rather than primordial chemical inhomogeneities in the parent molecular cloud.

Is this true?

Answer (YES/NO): NO